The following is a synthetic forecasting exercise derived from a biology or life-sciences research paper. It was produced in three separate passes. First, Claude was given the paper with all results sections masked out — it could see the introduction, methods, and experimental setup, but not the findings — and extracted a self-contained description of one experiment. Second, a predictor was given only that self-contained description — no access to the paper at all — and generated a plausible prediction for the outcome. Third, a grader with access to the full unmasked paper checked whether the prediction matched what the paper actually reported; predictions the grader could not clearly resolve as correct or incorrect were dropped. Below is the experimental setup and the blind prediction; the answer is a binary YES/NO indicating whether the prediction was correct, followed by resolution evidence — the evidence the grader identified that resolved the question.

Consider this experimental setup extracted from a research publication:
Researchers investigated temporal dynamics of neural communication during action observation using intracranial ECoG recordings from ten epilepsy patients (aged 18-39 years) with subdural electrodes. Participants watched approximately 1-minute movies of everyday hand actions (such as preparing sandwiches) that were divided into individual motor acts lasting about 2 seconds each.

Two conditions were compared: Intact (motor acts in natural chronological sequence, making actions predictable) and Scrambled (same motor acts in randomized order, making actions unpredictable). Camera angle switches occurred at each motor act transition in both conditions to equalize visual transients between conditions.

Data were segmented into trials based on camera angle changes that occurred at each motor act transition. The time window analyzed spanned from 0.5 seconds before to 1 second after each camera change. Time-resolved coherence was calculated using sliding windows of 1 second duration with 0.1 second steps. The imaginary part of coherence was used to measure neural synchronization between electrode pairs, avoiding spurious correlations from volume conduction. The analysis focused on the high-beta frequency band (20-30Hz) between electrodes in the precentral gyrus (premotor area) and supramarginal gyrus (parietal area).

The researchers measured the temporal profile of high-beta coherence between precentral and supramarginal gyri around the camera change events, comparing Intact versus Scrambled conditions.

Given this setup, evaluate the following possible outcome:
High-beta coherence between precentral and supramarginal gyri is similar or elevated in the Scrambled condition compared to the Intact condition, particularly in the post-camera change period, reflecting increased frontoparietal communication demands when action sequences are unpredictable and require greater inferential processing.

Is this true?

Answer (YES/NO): NO